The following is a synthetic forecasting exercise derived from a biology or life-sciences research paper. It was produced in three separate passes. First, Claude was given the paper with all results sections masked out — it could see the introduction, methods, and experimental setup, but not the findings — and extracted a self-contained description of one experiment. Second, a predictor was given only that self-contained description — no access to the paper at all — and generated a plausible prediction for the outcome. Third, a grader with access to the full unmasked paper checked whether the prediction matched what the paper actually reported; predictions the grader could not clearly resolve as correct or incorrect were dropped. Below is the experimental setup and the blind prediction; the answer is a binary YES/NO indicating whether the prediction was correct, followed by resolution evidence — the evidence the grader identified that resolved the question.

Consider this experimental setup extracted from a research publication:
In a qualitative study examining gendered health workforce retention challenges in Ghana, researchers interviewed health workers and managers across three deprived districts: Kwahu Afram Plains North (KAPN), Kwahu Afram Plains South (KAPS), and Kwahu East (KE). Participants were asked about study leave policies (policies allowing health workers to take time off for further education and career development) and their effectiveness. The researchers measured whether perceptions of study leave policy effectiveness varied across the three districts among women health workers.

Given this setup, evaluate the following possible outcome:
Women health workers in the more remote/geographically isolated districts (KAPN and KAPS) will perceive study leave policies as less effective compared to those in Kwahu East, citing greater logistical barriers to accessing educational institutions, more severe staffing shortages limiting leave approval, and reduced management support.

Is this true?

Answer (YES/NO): NO